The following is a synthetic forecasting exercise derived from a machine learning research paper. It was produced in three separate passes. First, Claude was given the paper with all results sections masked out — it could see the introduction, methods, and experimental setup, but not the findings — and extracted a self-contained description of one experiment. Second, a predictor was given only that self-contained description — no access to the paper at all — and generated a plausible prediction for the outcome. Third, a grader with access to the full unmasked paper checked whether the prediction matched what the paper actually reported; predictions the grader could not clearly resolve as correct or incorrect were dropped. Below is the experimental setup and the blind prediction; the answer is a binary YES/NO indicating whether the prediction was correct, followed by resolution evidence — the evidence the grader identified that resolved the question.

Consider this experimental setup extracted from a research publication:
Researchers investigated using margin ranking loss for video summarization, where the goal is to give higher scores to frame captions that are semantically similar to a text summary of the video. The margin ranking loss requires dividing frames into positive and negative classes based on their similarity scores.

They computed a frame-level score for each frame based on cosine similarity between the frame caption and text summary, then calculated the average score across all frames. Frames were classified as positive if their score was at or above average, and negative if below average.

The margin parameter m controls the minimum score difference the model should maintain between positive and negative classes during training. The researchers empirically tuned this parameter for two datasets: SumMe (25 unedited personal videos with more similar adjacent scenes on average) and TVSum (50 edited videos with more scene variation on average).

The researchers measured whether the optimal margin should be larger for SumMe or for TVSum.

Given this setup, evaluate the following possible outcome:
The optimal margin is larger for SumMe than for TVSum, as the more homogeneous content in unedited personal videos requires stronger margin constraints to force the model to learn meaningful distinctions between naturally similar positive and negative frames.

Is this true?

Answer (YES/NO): YES